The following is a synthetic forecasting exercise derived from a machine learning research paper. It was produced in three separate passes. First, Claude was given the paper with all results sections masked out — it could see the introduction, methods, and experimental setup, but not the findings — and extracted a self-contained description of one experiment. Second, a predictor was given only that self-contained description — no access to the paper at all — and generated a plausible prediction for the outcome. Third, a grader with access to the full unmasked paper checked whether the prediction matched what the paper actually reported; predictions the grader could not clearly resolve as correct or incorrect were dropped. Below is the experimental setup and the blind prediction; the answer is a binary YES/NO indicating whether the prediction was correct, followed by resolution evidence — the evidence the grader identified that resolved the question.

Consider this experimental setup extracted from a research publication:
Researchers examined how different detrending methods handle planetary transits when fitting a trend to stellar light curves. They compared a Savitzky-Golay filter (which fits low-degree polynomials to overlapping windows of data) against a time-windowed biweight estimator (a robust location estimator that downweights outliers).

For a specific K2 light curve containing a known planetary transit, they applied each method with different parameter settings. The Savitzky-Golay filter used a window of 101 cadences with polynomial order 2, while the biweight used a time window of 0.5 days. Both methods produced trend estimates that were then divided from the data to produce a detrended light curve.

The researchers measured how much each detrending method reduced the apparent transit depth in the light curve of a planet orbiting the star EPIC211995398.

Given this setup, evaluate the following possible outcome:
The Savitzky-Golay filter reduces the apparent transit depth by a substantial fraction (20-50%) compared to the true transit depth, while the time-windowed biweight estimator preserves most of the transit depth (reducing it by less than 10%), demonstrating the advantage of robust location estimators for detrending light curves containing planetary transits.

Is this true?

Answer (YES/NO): NO